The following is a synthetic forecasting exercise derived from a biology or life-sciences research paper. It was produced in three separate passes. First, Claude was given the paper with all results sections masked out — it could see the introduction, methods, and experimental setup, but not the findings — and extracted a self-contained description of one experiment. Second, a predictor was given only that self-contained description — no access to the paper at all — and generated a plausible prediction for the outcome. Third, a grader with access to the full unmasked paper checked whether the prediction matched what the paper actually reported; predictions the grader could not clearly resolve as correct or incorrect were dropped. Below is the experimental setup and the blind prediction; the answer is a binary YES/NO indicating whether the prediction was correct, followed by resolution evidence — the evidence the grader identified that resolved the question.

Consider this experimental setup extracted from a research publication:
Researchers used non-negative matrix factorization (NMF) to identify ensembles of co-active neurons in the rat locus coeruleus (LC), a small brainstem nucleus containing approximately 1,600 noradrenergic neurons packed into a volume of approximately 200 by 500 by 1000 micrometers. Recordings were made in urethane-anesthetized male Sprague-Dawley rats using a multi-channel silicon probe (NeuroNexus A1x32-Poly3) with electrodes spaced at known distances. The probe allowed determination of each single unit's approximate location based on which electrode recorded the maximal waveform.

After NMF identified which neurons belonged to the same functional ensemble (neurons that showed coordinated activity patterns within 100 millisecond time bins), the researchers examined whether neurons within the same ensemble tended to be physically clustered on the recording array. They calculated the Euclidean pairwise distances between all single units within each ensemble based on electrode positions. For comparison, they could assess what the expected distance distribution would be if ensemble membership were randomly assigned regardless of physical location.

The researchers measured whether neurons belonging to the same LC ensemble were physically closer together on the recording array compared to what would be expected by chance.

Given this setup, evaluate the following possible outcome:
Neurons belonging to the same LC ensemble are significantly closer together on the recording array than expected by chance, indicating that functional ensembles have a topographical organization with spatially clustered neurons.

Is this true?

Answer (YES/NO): NO